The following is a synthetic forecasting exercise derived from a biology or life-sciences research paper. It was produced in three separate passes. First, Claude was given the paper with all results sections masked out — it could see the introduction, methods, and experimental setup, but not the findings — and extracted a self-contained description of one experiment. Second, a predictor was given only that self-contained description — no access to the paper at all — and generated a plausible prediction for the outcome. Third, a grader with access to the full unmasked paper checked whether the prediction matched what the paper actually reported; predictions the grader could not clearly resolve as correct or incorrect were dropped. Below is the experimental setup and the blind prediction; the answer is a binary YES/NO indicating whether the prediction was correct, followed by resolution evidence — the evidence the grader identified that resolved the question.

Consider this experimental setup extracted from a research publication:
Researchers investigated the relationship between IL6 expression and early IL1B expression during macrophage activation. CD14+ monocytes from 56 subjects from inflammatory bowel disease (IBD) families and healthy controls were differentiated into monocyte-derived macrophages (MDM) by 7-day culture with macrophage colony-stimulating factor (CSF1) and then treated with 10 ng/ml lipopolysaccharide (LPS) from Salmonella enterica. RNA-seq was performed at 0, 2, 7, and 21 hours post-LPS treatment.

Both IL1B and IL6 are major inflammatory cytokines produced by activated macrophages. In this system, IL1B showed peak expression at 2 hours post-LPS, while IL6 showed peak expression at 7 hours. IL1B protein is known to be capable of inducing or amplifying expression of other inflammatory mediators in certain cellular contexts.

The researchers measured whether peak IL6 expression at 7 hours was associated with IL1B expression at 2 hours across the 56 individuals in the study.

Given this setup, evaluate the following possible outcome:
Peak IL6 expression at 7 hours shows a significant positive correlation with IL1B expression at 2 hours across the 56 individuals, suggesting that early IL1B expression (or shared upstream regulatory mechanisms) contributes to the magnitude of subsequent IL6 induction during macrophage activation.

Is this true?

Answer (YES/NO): NO